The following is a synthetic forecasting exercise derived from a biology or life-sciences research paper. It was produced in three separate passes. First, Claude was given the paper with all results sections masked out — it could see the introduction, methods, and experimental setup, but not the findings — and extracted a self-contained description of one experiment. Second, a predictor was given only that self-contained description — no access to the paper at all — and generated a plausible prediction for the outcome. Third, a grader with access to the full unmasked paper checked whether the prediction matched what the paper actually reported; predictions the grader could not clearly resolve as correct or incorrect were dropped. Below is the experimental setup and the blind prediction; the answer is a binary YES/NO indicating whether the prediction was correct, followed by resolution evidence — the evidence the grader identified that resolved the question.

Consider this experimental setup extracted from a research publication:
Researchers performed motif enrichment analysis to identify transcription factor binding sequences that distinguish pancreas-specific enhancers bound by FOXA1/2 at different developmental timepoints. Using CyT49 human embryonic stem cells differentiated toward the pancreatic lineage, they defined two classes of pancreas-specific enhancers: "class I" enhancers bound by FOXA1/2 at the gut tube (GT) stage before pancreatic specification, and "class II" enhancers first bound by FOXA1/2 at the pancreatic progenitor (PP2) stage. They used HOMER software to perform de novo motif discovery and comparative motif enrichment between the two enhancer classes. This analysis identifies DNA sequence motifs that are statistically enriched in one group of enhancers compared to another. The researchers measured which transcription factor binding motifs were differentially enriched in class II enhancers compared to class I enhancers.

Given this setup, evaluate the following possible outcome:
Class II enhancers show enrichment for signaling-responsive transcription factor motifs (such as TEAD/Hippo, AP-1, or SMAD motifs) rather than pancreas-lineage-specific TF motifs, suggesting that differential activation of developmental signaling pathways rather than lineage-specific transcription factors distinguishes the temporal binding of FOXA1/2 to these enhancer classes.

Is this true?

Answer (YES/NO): NO